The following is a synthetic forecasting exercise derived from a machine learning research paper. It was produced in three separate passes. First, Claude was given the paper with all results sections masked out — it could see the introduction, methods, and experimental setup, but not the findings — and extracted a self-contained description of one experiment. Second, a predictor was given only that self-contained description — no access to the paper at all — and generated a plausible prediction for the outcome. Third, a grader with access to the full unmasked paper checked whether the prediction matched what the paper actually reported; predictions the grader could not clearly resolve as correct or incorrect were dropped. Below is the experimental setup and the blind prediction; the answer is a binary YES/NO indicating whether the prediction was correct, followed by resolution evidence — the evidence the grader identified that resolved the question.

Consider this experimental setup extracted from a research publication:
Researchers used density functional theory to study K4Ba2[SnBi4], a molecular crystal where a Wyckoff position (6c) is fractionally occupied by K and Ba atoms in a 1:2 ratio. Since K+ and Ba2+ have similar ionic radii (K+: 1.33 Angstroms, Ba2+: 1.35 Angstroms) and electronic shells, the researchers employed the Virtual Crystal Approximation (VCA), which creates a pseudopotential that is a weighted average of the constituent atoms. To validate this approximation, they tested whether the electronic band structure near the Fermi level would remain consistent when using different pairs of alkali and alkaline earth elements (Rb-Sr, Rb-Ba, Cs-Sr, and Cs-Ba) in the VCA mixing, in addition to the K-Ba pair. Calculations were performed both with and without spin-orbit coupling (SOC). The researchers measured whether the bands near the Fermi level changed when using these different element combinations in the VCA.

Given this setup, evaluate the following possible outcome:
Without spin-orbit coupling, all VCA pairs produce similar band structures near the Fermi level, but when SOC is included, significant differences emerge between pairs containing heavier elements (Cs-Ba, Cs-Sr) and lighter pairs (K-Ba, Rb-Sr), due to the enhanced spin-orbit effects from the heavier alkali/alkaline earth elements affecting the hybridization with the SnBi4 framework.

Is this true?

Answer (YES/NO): NO